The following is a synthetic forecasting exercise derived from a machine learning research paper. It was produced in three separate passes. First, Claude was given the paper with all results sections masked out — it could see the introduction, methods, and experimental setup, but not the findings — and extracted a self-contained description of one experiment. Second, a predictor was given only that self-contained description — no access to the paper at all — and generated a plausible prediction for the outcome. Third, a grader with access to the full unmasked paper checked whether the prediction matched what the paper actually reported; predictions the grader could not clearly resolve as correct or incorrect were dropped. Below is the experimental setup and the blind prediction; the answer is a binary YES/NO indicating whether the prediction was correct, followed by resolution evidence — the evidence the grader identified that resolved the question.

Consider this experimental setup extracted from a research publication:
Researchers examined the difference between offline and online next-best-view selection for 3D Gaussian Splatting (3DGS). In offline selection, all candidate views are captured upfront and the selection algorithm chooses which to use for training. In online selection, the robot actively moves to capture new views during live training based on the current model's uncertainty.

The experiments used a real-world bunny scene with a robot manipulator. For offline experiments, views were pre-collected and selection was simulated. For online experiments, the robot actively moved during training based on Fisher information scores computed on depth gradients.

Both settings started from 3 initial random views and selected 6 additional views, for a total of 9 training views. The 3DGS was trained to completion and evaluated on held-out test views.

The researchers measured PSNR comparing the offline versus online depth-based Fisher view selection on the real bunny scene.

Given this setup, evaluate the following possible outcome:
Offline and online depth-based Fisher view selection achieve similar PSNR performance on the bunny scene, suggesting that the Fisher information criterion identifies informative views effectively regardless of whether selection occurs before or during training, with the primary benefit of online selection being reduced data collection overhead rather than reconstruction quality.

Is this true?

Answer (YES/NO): NO